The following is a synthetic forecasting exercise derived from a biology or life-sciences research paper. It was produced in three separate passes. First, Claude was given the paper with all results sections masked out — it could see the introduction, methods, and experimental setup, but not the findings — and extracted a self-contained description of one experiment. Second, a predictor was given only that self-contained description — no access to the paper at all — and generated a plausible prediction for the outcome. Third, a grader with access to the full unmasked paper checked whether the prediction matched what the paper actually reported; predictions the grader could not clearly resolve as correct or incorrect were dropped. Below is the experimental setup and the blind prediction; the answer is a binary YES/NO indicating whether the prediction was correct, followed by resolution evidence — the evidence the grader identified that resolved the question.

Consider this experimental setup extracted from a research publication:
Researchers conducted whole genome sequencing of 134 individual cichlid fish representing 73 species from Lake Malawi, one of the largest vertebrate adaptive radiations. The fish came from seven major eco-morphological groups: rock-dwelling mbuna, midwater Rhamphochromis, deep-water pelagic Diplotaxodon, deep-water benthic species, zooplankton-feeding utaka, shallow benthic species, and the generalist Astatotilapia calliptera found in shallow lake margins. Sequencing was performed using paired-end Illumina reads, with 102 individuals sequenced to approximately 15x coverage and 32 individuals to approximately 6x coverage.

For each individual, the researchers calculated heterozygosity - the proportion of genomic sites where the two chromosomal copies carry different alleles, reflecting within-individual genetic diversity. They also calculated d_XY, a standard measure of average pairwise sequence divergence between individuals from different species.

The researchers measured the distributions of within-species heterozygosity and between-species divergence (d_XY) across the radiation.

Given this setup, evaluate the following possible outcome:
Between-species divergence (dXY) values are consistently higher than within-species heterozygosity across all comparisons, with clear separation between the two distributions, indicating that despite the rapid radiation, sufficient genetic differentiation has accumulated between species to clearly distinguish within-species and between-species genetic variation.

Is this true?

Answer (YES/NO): NO